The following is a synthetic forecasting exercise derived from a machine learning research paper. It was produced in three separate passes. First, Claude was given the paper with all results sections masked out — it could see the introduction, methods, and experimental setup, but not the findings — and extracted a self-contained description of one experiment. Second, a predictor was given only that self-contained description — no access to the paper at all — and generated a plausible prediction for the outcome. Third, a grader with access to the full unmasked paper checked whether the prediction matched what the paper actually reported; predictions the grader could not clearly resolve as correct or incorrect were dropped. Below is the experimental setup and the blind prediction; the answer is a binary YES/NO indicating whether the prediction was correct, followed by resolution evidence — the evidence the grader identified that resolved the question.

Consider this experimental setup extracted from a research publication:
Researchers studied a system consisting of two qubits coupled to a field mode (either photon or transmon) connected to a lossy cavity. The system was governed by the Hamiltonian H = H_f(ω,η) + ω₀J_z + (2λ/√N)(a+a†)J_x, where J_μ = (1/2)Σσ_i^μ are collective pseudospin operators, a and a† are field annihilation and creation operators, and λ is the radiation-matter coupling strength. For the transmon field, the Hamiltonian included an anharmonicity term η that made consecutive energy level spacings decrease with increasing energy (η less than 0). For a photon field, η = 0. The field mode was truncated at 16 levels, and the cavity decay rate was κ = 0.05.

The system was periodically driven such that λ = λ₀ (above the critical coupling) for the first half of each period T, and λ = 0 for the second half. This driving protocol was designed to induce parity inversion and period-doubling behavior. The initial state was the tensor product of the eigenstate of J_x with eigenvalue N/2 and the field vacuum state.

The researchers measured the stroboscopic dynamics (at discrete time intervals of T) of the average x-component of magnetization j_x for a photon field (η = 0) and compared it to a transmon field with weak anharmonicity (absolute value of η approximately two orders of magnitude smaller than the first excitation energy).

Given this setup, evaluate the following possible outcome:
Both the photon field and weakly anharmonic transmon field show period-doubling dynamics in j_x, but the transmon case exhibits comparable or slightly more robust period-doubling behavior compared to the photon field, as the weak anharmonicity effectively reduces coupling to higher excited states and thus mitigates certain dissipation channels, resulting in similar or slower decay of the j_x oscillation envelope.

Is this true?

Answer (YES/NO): NO